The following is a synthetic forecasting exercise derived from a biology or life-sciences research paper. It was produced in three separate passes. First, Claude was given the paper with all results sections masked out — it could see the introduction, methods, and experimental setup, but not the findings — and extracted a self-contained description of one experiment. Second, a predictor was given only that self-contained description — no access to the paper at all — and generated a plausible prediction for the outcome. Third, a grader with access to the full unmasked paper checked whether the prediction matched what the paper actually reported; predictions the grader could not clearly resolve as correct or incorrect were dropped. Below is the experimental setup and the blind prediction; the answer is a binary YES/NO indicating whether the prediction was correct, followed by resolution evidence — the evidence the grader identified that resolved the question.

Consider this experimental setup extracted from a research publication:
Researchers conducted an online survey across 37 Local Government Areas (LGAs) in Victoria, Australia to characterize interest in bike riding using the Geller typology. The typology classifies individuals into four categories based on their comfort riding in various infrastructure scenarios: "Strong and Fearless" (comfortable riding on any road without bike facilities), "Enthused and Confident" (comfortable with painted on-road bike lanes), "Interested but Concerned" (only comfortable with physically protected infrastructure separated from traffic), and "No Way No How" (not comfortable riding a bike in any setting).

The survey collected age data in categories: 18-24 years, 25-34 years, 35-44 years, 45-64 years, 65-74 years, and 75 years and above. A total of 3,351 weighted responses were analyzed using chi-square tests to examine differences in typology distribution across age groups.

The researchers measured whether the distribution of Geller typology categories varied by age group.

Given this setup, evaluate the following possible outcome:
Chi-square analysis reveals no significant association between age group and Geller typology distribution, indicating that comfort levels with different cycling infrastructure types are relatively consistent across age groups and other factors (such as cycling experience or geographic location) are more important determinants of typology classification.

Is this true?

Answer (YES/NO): NO